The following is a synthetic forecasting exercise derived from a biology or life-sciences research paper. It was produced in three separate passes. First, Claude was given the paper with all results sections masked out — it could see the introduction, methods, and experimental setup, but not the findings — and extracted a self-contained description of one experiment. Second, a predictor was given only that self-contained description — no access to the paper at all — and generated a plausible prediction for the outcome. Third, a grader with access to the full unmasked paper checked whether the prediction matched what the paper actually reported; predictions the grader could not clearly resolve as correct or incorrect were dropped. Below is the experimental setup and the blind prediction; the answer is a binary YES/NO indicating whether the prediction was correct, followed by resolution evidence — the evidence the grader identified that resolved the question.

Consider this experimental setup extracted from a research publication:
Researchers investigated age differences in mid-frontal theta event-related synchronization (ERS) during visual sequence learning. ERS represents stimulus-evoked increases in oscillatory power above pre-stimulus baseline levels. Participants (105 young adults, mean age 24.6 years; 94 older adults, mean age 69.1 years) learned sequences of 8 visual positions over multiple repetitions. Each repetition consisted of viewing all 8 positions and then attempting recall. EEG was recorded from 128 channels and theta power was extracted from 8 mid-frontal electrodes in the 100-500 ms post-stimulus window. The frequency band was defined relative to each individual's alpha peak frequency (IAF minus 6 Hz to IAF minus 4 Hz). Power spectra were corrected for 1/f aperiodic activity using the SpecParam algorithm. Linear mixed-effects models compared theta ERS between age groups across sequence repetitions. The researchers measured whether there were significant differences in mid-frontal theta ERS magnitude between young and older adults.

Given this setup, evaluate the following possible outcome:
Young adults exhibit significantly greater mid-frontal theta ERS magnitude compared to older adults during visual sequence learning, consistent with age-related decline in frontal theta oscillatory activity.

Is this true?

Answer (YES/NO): YES